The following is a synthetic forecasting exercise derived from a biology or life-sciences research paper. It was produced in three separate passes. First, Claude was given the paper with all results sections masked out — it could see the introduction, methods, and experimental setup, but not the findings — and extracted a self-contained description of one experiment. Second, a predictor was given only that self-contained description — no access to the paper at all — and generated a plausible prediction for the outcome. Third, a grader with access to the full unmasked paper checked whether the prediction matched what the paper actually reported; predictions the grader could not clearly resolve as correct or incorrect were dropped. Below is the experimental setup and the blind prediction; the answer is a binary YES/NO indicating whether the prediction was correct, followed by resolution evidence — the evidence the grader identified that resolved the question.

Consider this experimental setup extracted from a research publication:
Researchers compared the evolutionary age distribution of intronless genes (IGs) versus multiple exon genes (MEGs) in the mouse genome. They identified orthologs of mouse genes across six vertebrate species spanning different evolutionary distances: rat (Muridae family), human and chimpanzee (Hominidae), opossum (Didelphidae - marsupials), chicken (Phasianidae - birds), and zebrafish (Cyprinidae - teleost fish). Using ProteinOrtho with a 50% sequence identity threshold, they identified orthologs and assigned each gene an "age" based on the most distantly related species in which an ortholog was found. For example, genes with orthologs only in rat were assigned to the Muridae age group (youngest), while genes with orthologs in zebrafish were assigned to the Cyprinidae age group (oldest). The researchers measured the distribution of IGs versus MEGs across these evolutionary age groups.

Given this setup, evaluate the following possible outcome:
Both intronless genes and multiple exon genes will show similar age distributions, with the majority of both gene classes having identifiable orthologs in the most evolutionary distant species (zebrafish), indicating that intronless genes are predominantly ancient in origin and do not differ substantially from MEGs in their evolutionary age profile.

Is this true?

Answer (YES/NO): NO